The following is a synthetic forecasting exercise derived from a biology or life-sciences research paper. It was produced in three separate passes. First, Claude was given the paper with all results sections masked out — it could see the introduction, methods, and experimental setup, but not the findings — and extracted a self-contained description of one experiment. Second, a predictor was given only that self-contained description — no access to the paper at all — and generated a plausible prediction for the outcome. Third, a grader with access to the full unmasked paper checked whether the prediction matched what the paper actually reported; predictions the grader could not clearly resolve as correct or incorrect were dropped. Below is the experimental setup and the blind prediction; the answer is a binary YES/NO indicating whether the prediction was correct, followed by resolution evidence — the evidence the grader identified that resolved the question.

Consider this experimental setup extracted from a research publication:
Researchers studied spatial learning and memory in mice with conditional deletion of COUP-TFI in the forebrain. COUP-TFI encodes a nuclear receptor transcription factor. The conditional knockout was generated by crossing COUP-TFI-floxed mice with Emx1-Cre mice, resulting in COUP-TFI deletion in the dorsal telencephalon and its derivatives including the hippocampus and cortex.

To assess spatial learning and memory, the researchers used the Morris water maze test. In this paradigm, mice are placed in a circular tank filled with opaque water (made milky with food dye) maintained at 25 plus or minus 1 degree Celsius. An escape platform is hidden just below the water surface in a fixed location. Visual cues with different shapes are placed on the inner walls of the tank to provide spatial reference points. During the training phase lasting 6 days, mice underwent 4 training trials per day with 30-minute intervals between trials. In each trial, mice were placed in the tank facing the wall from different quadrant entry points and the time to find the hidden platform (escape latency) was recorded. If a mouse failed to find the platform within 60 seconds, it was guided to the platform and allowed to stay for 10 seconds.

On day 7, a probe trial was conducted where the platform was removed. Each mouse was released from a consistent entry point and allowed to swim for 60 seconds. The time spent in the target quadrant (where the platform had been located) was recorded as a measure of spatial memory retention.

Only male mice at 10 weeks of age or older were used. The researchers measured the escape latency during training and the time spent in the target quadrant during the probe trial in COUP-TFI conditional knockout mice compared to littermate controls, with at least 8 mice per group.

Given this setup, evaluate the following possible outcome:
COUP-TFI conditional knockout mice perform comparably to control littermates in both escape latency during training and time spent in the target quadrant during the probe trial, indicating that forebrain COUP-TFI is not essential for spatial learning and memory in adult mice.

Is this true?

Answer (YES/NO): NO